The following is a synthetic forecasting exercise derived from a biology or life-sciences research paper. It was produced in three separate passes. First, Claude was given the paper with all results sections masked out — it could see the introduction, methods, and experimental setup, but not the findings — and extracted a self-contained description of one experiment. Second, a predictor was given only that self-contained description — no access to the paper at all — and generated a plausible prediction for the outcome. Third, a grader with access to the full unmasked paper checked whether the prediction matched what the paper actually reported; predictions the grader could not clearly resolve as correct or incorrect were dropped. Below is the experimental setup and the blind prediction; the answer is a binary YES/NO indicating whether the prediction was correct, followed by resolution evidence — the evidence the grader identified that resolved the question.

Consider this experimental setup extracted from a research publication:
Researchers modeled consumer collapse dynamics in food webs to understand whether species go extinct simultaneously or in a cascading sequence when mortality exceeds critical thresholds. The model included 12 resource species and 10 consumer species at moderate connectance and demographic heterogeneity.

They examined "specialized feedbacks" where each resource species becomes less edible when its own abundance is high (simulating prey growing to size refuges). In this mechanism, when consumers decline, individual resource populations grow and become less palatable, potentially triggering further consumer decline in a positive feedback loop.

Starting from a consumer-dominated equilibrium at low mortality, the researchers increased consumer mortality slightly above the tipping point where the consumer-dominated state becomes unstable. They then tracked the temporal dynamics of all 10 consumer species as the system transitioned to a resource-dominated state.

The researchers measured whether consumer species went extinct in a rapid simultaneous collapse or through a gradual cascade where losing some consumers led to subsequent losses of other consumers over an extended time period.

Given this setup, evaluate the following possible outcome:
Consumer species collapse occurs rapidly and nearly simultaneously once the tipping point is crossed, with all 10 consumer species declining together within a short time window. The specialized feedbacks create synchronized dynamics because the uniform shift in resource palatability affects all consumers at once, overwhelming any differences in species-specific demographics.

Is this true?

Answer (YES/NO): NO